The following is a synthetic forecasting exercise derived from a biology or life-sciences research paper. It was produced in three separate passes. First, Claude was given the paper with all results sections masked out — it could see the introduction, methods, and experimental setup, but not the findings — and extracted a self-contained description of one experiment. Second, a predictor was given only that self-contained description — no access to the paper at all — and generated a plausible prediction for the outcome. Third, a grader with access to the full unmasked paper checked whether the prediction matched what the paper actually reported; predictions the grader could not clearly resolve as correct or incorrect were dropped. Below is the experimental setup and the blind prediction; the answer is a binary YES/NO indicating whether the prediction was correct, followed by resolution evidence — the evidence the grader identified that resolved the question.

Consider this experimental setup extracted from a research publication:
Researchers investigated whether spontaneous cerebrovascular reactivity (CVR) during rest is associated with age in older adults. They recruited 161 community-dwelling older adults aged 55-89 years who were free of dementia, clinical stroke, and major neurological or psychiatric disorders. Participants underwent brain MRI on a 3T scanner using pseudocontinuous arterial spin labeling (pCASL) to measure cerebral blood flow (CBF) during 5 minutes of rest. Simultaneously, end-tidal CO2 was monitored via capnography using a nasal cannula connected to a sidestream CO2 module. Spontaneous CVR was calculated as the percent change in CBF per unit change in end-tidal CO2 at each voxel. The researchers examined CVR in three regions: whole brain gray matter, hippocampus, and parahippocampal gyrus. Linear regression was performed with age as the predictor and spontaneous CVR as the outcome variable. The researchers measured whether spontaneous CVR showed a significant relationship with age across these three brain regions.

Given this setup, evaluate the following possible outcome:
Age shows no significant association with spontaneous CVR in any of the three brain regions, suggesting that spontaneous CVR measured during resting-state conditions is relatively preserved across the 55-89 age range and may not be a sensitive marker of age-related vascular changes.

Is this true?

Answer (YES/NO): NO